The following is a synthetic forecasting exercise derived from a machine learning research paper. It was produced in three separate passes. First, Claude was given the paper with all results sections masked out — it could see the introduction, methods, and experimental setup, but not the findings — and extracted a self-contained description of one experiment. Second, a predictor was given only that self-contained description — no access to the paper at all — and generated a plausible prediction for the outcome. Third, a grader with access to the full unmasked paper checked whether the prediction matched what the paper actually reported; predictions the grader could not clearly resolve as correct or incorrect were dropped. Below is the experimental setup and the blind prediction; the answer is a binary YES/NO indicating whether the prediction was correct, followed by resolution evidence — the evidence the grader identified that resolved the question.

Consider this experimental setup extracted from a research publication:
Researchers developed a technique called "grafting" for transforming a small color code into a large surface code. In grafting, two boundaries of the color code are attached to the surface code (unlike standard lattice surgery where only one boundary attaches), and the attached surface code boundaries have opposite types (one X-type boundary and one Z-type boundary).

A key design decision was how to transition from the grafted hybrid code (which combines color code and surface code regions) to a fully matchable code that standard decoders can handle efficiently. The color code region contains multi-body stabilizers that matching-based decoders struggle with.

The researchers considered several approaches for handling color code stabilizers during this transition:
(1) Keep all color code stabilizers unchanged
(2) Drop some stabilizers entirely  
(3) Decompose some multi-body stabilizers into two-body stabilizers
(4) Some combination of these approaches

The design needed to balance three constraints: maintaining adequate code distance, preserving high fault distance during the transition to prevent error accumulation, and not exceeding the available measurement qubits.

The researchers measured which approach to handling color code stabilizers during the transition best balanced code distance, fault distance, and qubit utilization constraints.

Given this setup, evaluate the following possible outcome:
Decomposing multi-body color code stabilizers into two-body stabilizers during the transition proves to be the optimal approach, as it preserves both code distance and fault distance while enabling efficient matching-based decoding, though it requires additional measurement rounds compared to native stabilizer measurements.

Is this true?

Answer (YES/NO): NO